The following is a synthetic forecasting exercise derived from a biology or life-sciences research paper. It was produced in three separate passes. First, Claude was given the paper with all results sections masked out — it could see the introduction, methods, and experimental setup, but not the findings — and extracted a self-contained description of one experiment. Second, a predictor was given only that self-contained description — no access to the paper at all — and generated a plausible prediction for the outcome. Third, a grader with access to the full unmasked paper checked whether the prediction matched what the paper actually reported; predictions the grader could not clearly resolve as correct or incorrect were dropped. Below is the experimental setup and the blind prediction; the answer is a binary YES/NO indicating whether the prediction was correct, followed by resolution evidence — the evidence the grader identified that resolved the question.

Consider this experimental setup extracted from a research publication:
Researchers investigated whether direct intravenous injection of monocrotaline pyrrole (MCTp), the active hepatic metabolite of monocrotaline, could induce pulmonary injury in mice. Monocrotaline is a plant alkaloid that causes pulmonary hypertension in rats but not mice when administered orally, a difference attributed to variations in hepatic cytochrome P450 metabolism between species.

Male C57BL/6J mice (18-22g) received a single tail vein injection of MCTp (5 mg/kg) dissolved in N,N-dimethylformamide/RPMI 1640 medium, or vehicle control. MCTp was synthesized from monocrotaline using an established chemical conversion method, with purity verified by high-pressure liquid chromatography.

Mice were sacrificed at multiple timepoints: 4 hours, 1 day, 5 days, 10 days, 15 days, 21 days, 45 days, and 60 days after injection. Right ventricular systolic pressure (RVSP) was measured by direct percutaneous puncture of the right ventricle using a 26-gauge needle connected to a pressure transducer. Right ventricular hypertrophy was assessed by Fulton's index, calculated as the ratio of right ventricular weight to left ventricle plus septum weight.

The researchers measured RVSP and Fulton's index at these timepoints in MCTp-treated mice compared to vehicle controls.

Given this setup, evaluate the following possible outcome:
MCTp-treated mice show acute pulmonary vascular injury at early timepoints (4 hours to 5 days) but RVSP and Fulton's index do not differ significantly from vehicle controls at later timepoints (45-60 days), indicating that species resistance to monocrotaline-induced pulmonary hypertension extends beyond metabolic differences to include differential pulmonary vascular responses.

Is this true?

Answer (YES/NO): NO